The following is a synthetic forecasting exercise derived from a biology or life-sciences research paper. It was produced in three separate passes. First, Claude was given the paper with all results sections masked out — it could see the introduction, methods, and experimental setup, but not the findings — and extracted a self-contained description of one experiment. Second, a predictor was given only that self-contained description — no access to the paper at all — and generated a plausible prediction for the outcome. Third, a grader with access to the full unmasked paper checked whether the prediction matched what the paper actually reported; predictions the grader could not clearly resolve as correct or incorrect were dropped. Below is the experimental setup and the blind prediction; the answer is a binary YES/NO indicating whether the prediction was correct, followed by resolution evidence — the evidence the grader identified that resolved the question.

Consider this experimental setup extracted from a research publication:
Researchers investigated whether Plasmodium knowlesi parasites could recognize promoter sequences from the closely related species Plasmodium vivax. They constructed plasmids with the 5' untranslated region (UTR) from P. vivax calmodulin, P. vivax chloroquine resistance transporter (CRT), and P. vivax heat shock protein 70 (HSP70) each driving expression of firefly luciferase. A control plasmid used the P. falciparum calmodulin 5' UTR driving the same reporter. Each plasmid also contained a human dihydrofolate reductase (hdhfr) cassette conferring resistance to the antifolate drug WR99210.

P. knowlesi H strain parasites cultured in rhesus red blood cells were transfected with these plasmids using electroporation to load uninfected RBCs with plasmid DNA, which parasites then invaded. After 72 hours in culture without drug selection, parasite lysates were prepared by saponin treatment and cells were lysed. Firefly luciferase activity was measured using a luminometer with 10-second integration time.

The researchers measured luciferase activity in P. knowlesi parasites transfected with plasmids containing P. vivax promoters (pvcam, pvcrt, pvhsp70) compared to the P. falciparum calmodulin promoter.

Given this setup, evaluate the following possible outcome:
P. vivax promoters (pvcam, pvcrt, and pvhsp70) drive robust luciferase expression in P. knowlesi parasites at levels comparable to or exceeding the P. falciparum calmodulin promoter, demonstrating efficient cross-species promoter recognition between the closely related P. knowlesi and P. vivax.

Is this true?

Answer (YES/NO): NO